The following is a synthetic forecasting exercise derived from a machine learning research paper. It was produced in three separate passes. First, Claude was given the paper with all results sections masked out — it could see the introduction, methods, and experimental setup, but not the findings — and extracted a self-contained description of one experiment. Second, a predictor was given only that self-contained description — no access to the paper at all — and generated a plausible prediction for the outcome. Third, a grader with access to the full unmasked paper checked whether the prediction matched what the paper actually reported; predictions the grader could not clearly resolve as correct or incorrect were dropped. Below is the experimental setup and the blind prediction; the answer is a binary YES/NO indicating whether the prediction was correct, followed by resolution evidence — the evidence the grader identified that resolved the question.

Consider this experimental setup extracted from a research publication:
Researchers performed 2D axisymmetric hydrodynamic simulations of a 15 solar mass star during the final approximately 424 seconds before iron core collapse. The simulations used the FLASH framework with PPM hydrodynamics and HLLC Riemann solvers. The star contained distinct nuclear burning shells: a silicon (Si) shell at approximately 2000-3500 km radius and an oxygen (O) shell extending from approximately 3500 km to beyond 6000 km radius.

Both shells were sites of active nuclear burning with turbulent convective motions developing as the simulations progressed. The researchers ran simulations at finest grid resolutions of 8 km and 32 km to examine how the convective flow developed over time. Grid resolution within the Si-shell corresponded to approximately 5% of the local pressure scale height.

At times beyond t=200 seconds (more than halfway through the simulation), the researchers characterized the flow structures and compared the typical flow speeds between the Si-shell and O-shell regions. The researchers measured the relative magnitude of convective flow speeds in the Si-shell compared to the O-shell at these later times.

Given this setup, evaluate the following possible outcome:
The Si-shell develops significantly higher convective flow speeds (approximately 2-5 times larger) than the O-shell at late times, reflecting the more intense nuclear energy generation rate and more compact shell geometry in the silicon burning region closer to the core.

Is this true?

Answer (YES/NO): NO